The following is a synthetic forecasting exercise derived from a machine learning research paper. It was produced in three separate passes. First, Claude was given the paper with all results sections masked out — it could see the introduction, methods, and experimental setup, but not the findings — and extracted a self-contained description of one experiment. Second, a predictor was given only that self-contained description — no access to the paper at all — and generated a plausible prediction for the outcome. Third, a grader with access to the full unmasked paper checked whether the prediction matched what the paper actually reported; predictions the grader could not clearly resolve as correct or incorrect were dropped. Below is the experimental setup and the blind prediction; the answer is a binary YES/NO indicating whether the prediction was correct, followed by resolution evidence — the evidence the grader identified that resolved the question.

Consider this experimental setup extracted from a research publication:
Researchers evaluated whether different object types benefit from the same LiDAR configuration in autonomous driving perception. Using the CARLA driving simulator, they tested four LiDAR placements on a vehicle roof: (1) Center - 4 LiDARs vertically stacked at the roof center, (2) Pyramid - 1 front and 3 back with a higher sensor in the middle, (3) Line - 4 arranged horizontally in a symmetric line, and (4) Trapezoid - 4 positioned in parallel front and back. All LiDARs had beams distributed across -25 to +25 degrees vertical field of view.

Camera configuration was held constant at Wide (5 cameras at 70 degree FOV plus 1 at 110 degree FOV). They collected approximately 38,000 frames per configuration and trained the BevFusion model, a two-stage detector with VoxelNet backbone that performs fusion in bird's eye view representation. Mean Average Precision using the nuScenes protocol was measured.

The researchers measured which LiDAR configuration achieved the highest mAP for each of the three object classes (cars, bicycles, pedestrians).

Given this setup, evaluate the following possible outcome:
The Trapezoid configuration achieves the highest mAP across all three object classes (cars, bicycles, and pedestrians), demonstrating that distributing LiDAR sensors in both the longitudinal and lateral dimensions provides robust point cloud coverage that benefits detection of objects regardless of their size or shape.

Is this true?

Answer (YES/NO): NO